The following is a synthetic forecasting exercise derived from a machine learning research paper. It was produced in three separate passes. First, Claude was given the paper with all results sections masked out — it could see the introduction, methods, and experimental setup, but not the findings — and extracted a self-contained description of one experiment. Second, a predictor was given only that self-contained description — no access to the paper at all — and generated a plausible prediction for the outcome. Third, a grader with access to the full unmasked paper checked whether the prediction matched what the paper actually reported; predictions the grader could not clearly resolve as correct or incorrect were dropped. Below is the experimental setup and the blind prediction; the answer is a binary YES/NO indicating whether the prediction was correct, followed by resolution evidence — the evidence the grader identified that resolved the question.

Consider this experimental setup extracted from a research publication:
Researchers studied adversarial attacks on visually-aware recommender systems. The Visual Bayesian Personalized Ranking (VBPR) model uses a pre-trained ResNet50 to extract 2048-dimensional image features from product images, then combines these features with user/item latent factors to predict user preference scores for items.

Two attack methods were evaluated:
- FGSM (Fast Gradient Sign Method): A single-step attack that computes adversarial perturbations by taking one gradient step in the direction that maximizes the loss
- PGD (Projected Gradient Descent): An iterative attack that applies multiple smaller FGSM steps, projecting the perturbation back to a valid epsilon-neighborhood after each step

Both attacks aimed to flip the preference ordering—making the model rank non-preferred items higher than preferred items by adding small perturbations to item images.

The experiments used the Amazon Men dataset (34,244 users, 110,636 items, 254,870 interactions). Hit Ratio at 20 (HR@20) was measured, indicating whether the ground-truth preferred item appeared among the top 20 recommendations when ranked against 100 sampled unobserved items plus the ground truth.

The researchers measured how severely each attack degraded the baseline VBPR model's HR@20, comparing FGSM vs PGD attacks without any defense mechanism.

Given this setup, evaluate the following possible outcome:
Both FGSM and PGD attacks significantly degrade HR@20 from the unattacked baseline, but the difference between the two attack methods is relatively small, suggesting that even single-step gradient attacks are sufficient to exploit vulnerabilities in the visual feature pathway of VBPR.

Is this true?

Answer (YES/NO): NO